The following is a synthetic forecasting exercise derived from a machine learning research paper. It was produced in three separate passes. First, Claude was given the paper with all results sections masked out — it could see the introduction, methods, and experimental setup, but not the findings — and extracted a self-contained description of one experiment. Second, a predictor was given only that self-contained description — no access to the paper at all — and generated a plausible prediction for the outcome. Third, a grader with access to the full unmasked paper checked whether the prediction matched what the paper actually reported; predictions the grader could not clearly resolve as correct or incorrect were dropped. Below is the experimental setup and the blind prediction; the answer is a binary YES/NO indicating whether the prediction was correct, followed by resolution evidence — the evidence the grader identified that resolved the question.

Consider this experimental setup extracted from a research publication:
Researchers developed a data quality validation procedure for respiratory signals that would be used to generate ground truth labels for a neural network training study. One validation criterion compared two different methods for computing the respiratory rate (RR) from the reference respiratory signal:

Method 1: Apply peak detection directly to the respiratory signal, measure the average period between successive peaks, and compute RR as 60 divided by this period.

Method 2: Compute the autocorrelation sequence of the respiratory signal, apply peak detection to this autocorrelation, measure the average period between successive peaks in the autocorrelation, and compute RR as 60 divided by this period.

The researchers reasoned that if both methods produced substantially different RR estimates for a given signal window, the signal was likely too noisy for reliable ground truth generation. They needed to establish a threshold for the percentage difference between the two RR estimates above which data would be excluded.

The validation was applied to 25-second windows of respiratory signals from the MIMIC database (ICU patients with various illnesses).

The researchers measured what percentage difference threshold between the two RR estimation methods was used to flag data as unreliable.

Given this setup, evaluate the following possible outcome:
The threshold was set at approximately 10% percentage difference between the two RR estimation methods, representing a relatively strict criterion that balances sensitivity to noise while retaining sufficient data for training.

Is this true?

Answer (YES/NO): NO